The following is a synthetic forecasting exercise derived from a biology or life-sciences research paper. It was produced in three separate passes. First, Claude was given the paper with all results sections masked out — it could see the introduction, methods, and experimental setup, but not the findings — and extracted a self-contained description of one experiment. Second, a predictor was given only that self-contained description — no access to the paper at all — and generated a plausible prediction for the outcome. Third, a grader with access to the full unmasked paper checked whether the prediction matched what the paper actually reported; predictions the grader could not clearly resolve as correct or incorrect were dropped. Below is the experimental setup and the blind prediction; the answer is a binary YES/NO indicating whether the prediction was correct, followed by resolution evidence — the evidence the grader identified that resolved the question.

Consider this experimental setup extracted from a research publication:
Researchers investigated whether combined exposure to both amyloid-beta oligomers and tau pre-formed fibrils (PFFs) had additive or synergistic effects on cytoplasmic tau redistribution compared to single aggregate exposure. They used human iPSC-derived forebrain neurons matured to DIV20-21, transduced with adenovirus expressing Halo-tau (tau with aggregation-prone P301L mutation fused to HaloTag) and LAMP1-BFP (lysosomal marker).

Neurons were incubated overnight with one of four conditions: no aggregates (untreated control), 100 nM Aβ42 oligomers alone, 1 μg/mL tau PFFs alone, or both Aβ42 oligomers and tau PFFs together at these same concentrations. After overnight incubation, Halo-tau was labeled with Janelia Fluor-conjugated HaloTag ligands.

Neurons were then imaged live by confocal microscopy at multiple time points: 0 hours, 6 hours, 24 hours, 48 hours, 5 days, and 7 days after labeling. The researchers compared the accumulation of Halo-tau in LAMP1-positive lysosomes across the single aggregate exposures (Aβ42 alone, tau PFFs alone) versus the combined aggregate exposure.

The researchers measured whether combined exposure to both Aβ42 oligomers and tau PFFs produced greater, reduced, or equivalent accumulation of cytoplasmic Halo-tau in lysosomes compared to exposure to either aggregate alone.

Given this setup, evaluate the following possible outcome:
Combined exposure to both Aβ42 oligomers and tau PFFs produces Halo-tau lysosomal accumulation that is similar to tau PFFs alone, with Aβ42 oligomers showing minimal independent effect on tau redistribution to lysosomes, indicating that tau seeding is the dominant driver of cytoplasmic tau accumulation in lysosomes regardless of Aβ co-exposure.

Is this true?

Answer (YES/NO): NO